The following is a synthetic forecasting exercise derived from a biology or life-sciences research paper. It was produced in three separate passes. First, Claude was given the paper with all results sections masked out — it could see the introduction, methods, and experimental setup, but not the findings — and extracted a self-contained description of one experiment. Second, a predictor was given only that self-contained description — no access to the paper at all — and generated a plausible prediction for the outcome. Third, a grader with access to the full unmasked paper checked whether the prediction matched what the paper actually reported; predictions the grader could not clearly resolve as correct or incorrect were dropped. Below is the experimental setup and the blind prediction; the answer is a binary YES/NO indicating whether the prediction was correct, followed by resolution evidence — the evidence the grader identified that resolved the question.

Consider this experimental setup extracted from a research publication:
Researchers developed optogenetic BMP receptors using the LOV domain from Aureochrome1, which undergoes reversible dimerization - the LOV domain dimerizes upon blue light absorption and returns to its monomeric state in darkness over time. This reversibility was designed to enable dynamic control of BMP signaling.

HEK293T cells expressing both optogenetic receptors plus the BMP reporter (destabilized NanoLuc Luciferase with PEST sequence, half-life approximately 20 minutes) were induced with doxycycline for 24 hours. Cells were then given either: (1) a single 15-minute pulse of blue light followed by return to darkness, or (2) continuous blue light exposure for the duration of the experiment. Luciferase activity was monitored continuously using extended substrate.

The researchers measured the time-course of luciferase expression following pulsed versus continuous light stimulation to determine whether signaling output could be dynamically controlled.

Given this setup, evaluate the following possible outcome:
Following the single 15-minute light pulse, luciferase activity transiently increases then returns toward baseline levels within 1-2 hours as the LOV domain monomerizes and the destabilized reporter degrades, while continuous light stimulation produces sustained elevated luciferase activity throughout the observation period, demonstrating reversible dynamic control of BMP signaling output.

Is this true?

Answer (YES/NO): NO